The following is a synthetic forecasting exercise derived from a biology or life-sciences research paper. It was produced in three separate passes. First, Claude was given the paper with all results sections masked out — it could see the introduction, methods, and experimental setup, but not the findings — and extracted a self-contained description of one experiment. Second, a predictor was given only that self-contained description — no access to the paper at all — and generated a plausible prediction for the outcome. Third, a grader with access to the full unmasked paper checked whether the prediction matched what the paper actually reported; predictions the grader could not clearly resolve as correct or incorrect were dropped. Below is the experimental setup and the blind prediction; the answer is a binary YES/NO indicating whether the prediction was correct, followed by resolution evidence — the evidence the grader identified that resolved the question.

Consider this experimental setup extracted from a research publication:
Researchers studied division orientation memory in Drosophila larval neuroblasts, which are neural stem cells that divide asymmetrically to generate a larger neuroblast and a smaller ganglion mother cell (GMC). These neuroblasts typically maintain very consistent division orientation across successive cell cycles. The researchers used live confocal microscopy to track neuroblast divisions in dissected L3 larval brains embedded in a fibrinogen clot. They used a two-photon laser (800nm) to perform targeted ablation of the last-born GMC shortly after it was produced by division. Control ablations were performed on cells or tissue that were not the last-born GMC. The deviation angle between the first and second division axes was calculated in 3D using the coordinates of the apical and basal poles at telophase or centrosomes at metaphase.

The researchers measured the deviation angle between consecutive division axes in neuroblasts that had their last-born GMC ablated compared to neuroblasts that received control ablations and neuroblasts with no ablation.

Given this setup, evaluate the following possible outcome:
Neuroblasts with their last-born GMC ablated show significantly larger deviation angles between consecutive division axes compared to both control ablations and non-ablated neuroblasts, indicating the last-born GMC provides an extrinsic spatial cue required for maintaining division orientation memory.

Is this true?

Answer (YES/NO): YES